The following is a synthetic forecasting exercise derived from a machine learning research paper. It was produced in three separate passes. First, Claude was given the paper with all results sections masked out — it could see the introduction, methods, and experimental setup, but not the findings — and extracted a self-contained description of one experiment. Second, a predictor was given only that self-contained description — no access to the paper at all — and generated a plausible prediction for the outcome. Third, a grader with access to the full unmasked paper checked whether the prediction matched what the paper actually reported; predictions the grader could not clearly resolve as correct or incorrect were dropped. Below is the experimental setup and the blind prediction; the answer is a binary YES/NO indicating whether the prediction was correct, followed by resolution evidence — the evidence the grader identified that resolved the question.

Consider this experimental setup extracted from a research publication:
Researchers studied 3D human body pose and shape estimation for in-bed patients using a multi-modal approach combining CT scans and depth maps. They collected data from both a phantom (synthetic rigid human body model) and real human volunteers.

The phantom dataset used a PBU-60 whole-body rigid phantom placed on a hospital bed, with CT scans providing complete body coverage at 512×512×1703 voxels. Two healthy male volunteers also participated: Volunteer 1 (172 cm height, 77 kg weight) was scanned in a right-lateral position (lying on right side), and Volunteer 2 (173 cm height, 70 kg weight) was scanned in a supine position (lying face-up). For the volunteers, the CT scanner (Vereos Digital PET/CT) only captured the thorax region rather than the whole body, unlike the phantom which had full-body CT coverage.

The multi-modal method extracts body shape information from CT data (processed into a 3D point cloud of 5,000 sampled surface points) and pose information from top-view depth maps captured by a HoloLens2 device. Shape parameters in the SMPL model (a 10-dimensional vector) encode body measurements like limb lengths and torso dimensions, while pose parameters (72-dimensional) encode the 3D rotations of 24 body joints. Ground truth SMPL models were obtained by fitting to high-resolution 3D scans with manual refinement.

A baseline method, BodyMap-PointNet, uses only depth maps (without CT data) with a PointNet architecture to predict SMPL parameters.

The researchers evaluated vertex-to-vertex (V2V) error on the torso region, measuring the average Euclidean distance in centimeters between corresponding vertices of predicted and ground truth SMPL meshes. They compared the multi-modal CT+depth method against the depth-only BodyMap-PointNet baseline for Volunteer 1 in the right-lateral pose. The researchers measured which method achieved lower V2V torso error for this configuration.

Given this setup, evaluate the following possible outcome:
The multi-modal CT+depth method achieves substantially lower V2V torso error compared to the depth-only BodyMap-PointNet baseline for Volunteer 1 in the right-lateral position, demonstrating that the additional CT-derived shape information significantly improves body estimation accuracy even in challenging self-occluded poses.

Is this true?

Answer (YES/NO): NO